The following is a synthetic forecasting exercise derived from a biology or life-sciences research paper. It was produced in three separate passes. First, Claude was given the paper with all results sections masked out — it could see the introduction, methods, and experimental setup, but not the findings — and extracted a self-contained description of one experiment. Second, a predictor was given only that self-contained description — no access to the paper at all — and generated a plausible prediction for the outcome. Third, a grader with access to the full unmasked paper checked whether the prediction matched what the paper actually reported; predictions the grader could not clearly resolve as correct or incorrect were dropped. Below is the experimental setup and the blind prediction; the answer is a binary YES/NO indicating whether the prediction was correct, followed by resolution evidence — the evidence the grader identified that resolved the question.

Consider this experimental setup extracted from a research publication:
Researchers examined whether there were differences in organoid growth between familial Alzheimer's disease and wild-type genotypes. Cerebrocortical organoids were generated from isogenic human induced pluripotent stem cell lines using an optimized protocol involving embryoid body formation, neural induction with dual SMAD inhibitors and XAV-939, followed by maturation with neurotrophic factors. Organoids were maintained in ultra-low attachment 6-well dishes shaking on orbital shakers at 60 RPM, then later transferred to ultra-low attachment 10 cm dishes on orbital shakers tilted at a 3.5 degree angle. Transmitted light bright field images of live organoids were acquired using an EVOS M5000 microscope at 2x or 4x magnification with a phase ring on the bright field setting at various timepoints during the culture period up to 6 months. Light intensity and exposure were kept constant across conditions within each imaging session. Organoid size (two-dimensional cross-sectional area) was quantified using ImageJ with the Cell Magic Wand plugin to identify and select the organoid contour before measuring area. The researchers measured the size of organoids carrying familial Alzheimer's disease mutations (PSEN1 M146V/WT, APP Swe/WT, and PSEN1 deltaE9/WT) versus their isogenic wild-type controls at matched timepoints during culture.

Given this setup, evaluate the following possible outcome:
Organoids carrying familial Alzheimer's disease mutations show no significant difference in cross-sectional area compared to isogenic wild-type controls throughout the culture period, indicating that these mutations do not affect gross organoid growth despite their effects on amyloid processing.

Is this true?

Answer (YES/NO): YES